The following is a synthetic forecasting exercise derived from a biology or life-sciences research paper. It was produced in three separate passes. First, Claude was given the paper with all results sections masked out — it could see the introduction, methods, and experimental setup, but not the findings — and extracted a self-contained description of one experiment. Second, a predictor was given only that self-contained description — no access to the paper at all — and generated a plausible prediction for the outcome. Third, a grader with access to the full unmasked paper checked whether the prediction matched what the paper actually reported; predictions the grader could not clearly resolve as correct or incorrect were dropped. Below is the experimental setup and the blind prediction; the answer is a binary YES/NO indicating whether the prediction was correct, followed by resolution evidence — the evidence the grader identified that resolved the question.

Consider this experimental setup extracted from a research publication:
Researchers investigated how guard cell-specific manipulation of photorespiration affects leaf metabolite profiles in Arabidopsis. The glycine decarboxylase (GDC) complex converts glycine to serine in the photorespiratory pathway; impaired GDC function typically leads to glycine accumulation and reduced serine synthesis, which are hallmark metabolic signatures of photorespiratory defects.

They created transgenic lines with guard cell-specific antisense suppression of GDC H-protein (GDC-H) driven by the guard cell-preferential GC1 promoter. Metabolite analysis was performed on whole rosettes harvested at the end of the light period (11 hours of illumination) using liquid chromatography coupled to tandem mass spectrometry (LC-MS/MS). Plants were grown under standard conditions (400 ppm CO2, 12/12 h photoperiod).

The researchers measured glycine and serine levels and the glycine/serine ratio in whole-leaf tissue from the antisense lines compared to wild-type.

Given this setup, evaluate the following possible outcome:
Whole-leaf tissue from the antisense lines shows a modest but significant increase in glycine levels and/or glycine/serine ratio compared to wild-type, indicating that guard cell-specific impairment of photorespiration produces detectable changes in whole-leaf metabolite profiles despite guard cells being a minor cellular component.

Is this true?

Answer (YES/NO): NO